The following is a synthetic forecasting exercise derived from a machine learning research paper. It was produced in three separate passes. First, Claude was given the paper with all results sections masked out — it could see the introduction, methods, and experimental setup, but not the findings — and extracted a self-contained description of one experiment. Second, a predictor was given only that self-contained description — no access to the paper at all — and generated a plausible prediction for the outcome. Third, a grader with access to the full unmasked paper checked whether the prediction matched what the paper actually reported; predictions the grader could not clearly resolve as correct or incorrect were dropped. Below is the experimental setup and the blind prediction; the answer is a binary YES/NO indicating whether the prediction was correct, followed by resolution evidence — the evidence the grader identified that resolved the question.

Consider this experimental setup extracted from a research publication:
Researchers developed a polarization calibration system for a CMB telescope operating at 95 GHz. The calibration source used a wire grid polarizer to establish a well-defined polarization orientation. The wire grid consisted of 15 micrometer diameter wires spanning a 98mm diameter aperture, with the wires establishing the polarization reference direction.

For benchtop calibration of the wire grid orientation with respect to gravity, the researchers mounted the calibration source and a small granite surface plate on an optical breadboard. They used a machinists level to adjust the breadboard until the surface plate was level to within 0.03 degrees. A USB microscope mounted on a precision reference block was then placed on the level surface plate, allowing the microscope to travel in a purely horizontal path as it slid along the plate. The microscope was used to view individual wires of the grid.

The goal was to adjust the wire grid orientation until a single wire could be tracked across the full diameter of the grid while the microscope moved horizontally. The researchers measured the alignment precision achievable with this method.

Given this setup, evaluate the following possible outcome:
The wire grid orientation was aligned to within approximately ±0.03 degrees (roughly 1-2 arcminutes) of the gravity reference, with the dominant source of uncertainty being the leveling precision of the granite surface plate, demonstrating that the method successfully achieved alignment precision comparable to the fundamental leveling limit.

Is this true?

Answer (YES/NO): NO